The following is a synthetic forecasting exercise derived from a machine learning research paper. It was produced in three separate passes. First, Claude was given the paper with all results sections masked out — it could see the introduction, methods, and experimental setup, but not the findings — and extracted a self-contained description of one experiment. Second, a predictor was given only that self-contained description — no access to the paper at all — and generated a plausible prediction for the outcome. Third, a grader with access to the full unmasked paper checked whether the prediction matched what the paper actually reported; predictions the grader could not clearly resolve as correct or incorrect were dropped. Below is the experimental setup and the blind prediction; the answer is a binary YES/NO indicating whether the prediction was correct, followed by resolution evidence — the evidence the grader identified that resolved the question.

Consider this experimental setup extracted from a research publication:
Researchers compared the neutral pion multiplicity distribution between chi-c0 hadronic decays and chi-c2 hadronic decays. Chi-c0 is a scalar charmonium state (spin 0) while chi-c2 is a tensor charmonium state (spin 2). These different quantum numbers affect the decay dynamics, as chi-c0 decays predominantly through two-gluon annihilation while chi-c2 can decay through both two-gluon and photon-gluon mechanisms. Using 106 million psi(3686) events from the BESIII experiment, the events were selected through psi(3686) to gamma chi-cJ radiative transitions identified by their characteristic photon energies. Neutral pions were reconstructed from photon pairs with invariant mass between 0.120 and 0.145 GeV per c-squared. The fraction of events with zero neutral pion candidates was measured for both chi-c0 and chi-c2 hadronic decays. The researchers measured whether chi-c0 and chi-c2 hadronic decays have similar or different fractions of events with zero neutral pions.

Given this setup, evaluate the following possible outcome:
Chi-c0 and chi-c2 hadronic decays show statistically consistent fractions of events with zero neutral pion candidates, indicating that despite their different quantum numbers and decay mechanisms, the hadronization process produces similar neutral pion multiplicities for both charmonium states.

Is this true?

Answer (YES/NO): YES